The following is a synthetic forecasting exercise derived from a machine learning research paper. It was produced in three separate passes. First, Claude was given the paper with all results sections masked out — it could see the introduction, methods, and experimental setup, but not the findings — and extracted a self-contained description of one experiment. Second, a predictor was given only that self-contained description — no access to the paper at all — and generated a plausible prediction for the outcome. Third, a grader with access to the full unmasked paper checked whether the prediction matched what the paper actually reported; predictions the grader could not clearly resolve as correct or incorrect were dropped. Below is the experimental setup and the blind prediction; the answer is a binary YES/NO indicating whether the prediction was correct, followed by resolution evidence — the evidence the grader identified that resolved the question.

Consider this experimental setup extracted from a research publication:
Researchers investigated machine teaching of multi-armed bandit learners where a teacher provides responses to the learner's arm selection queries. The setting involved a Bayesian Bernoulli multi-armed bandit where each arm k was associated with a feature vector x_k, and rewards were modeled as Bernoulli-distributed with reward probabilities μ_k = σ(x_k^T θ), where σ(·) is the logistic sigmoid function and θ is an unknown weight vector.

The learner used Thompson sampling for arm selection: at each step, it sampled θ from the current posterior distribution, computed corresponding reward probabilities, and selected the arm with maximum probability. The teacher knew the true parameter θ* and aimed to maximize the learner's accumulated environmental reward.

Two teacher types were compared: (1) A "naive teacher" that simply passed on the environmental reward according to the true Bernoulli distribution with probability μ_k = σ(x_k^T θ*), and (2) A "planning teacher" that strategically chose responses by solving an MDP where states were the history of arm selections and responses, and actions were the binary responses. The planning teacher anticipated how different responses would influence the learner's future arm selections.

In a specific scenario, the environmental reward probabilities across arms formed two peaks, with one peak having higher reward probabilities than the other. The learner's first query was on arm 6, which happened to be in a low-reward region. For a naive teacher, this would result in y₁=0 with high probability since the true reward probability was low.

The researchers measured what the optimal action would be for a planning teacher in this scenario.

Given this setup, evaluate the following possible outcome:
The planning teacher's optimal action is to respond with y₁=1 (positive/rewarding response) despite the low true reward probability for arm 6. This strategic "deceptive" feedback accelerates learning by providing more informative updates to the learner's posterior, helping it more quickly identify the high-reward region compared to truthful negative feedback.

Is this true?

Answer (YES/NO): YES